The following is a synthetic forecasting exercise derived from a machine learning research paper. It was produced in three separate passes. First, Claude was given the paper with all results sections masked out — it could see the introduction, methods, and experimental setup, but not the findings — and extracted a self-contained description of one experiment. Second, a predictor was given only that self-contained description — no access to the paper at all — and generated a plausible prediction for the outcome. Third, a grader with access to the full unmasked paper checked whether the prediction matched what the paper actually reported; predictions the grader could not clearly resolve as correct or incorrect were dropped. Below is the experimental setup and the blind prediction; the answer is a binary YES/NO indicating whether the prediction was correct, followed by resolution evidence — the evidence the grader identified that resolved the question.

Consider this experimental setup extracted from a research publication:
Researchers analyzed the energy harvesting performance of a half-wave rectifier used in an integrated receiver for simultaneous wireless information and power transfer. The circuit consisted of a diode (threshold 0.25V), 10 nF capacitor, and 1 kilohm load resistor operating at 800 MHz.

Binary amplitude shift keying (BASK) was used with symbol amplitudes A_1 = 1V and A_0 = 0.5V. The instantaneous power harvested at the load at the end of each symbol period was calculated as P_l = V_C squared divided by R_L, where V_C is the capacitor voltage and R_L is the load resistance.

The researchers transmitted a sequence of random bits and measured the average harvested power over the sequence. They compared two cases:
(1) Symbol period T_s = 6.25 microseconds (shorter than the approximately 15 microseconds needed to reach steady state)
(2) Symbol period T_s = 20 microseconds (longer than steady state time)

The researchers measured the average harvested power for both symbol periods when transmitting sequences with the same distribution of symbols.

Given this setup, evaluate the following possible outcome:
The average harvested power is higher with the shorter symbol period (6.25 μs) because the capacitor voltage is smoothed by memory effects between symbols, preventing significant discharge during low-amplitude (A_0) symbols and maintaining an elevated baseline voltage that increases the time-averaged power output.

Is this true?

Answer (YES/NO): YES